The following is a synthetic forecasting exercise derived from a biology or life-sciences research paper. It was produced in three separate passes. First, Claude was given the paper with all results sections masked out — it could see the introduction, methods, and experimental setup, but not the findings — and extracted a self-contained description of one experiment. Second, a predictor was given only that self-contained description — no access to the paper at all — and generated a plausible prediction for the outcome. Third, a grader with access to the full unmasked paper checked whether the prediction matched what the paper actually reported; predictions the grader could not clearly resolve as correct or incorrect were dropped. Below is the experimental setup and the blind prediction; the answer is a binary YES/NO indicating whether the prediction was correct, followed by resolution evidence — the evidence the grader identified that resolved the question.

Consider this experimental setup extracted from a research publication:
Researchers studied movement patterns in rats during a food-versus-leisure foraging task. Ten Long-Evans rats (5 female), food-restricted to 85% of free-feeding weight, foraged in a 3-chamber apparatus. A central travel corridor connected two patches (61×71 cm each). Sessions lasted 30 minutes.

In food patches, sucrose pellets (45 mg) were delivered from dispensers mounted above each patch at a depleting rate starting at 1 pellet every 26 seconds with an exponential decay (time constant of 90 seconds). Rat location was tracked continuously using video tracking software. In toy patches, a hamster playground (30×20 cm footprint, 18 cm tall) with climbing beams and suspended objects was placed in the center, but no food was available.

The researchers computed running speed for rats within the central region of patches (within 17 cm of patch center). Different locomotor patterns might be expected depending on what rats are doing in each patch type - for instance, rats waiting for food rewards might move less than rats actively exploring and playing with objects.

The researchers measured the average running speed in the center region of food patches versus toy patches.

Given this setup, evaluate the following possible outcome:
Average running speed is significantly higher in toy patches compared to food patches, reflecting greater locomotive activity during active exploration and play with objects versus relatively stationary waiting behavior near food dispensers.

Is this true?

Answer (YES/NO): NO